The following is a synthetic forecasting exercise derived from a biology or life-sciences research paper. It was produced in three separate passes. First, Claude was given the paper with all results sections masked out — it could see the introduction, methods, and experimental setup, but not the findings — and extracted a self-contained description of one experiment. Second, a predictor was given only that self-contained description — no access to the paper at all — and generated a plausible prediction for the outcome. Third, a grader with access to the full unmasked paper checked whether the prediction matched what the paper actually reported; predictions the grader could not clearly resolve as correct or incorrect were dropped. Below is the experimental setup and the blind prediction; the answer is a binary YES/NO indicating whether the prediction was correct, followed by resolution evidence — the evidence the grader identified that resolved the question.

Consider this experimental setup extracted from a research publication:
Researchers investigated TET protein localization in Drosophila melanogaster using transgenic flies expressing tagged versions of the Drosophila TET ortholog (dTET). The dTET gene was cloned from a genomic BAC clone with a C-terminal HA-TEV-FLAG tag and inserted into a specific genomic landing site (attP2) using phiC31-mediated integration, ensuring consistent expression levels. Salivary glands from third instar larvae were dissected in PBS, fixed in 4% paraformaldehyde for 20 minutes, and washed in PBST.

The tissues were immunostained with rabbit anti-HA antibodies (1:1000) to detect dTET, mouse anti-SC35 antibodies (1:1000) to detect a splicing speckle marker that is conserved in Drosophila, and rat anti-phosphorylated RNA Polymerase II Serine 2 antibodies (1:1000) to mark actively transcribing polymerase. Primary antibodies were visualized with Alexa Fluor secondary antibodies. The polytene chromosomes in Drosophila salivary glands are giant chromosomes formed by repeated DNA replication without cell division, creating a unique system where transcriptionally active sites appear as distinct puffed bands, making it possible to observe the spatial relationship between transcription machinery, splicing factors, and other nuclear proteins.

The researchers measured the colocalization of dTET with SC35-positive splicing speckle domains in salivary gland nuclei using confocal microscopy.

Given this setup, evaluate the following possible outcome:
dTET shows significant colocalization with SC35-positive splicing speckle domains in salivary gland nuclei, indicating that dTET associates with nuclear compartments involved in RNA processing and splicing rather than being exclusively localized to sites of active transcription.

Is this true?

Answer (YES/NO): NO